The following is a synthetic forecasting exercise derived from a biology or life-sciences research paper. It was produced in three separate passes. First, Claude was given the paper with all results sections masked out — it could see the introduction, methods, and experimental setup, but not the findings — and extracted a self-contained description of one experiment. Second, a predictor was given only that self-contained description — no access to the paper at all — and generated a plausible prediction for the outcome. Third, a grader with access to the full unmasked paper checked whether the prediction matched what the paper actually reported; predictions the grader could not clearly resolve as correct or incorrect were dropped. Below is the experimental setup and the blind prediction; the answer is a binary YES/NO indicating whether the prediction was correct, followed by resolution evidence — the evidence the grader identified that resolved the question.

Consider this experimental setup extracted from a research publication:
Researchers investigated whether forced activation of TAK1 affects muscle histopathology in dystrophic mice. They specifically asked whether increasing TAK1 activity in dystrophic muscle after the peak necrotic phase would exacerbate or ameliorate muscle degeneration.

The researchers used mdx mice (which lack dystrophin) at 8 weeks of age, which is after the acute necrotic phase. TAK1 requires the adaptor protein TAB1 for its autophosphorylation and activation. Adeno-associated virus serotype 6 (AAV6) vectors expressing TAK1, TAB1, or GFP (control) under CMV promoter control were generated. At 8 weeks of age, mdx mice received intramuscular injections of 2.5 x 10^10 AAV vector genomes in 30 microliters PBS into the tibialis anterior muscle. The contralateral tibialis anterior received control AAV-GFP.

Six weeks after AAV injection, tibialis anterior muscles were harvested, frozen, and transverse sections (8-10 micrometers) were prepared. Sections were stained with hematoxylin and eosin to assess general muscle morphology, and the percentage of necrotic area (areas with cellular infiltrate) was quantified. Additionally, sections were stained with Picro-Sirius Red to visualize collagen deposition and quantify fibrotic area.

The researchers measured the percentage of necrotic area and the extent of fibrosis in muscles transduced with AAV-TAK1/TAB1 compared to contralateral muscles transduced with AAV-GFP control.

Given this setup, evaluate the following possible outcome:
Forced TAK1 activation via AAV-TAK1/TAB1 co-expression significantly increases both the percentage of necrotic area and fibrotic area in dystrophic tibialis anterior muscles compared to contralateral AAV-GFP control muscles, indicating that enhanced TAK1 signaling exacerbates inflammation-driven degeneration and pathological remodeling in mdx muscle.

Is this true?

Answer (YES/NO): NO